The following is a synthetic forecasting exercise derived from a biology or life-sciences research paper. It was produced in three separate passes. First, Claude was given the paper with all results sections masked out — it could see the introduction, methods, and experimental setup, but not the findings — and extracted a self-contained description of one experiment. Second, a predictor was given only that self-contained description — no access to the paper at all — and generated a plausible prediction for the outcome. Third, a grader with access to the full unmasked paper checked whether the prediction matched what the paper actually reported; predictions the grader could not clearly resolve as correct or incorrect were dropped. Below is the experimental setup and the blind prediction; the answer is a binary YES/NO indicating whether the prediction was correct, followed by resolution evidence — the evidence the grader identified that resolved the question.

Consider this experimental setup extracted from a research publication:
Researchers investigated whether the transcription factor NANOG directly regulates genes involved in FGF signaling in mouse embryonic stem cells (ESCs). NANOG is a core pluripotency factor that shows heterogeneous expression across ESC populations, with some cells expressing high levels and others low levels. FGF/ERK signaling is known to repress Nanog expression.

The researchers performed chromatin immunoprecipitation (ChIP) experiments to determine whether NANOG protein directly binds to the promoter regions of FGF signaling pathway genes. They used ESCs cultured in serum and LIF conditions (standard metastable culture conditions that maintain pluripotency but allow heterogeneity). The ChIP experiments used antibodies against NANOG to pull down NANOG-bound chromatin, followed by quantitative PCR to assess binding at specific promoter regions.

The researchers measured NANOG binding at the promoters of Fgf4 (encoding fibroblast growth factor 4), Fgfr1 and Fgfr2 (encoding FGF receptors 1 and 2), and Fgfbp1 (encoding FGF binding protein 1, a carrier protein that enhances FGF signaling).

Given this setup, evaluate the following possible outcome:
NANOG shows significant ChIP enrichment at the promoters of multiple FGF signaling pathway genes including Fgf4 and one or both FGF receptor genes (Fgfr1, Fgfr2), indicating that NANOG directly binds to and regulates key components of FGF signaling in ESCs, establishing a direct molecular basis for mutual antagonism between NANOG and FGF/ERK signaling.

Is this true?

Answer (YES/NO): YES